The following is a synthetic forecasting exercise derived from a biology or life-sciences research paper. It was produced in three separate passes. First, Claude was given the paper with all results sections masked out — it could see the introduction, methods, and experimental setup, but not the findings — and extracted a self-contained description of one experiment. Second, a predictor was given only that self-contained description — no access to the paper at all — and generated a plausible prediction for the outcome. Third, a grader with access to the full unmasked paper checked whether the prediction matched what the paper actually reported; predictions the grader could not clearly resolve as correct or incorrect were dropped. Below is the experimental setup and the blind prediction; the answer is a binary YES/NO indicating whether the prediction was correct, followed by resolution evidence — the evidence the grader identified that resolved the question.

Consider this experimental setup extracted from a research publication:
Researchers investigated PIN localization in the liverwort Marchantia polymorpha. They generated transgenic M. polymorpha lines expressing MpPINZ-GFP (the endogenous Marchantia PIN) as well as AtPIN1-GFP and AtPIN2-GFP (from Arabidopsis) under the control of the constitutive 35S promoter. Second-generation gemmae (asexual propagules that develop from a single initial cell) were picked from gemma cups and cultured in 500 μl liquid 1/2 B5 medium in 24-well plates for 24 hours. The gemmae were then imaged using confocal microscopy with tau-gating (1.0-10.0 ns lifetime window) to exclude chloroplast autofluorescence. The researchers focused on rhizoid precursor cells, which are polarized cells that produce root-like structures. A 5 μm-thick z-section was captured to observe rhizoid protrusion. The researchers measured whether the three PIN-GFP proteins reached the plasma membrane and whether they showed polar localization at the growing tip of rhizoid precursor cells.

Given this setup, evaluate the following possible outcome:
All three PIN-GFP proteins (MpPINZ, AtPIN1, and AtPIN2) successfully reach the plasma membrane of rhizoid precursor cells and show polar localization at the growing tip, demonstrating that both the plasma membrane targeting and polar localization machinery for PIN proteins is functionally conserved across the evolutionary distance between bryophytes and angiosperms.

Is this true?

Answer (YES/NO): NO